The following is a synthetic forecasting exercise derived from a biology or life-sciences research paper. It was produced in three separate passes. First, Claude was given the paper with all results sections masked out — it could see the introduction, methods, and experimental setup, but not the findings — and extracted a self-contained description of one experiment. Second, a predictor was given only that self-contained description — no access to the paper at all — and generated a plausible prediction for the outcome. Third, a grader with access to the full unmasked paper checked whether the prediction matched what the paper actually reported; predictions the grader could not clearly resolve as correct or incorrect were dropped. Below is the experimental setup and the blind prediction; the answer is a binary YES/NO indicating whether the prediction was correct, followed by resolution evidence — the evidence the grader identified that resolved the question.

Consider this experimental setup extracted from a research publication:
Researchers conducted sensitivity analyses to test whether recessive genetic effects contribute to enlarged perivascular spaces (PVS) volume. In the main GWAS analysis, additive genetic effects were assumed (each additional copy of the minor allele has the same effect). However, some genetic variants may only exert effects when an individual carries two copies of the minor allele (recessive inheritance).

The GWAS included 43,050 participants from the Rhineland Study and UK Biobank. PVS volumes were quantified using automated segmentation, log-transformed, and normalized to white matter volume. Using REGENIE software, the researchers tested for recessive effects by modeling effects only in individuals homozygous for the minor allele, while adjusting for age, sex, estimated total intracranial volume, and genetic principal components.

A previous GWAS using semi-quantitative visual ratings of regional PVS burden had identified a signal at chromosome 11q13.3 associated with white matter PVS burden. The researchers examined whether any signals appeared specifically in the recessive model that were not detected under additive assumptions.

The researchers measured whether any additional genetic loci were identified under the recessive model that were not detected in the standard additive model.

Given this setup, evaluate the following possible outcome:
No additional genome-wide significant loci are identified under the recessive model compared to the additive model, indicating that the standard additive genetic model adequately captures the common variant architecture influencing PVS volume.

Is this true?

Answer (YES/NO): NO